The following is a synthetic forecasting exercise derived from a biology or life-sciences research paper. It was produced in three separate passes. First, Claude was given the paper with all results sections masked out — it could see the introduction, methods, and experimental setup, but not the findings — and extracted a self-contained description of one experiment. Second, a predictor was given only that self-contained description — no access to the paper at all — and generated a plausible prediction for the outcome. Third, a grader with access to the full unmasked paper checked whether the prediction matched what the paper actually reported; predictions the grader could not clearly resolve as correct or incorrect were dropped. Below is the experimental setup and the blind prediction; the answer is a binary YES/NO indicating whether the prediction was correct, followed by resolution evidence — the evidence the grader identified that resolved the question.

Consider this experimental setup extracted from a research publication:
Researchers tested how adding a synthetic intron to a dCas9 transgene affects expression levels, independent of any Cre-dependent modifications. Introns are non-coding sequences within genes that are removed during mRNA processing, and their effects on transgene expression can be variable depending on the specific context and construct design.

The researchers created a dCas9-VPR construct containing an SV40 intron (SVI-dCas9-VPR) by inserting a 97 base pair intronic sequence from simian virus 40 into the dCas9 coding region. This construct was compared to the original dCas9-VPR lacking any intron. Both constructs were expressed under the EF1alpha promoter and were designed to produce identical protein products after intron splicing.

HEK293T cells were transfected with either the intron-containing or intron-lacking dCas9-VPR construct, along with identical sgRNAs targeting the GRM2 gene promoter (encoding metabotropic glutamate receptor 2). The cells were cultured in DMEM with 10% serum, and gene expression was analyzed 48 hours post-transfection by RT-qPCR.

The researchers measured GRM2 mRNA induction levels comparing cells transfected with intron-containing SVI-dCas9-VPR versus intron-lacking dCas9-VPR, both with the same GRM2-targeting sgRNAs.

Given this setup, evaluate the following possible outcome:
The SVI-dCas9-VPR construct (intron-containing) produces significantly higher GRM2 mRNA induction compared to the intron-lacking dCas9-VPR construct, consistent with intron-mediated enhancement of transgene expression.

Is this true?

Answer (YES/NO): YES